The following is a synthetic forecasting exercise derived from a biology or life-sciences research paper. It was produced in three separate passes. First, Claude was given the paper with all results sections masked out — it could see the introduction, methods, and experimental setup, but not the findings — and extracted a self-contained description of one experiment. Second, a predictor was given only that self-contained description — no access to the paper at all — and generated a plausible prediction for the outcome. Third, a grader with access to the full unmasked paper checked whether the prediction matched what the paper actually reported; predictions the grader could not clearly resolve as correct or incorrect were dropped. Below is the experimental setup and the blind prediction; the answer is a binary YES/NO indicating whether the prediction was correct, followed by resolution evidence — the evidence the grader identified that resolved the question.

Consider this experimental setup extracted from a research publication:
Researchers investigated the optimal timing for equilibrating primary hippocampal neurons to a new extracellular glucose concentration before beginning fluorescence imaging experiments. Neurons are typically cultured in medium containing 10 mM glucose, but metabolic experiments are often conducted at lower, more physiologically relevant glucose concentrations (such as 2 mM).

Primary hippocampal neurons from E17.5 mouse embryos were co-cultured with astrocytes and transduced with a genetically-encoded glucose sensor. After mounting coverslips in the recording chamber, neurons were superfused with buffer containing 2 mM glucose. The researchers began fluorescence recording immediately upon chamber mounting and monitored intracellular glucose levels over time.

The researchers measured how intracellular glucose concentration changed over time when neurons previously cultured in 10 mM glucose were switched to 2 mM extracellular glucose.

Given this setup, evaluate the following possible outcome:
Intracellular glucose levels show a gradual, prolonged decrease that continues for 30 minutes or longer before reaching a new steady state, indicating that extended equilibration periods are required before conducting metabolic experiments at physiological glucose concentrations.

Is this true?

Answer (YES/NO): NO